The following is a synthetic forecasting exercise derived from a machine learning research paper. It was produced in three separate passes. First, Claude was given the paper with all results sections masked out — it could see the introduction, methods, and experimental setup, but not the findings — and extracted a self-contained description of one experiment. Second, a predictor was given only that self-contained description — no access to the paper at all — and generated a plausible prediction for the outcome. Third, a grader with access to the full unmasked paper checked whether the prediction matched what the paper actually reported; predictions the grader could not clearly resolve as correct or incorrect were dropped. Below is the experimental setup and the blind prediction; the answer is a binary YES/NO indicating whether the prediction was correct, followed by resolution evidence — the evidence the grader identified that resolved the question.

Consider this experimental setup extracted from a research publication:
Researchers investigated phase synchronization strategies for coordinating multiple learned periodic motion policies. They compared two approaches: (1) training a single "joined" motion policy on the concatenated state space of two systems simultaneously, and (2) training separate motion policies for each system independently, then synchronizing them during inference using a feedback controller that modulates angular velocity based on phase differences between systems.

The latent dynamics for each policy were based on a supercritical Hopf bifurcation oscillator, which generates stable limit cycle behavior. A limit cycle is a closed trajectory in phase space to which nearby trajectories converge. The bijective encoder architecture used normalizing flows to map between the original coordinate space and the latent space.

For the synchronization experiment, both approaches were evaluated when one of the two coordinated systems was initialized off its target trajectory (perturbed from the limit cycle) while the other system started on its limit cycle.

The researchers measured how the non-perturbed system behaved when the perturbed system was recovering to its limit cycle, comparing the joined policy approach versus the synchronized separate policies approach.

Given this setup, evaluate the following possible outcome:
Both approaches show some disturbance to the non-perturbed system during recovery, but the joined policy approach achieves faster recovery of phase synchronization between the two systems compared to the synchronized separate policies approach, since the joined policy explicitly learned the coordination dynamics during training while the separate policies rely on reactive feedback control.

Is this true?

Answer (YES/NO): NO